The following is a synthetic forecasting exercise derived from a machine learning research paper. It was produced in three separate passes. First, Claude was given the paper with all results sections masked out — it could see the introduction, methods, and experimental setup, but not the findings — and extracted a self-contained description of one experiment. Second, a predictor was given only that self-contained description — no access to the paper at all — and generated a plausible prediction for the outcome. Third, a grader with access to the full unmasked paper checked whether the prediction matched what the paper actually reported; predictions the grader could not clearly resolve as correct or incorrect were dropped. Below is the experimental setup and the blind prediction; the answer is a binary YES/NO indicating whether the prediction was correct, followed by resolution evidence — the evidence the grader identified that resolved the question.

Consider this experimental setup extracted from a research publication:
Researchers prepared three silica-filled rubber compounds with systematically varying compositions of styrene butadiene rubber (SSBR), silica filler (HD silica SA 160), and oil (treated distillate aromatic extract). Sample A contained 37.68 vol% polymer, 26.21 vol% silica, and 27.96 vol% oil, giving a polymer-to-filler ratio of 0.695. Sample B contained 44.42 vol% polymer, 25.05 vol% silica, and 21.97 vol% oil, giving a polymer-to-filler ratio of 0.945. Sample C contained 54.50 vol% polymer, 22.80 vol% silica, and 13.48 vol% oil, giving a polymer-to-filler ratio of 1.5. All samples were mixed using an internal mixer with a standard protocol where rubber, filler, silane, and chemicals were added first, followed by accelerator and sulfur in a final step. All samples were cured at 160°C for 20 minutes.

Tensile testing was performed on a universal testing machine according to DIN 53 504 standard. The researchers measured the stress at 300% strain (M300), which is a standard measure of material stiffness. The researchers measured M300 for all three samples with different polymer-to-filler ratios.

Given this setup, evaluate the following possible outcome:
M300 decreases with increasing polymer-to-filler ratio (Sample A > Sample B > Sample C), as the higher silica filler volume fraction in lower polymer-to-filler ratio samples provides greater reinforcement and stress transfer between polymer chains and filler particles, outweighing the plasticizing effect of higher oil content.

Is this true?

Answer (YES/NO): NO